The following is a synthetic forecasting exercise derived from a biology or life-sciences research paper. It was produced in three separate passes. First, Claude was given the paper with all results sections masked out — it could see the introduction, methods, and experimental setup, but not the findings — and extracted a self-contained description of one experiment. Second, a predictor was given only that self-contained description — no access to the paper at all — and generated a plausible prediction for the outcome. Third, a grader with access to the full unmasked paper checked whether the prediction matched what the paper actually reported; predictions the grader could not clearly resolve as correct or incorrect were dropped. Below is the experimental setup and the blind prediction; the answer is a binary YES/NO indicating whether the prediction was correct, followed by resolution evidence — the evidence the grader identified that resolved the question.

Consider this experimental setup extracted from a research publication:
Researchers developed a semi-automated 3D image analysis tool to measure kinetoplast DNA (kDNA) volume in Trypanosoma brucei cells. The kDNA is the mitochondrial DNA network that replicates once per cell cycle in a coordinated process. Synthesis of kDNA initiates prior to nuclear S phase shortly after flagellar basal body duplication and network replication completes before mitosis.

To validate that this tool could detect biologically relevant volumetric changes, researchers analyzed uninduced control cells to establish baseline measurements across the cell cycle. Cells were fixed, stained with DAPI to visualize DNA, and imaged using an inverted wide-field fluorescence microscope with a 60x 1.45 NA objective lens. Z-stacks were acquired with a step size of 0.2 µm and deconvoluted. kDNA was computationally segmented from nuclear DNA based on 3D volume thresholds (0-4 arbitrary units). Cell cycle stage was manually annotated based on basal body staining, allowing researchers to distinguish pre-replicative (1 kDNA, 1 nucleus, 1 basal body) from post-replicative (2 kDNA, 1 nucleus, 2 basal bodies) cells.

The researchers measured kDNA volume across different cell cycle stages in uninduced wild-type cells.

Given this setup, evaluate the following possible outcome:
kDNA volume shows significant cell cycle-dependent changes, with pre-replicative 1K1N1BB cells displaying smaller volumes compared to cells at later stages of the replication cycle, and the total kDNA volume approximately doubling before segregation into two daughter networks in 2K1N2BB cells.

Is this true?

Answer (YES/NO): YES